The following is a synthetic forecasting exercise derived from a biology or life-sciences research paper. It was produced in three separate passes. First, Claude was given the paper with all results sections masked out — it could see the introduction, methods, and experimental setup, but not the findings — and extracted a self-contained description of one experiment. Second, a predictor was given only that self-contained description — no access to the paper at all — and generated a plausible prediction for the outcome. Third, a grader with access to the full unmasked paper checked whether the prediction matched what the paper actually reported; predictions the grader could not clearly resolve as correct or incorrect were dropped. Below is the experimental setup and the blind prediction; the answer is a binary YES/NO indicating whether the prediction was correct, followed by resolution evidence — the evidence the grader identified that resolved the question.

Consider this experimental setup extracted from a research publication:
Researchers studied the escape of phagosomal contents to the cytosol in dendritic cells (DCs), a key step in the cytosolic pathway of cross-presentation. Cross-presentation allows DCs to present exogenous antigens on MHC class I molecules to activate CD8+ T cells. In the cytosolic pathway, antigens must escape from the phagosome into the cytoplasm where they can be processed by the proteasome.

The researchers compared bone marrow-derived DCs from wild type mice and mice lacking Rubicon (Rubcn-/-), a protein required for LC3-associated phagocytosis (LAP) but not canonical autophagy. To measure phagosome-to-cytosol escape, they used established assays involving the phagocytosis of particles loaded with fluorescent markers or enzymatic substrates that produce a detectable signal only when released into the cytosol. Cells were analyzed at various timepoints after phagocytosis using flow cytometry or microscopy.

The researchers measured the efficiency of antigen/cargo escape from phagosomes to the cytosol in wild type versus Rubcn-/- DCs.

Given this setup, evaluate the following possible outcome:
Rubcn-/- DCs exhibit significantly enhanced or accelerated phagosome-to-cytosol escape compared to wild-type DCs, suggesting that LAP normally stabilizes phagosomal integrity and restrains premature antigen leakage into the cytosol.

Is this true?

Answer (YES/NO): YES